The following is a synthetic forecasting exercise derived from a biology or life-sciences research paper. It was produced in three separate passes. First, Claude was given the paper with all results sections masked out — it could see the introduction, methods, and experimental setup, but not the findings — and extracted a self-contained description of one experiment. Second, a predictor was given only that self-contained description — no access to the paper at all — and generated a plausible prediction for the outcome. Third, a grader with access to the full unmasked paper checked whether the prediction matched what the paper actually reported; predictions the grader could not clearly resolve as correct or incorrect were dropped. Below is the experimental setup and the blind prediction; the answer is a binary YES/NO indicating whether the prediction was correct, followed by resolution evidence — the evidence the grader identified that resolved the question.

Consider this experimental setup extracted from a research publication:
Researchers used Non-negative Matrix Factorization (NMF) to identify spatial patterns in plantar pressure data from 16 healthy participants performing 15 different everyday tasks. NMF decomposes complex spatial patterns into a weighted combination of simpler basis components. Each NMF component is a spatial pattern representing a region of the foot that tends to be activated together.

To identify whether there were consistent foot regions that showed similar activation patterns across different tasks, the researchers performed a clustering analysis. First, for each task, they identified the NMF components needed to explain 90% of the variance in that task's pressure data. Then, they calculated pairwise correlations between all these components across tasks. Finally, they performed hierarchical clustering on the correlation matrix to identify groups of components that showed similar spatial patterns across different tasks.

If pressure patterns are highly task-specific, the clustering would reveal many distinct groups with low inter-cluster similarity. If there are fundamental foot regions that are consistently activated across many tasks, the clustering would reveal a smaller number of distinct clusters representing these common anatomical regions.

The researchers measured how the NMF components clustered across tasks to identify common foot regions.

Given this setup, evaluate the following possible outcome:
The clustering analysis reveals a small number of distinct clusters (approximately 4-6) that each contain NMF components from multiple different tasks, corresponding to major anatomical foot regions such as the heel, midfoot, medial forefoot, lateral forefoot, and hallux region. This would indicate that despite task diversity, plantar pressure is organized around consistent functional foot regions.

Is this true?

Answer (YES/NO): NO